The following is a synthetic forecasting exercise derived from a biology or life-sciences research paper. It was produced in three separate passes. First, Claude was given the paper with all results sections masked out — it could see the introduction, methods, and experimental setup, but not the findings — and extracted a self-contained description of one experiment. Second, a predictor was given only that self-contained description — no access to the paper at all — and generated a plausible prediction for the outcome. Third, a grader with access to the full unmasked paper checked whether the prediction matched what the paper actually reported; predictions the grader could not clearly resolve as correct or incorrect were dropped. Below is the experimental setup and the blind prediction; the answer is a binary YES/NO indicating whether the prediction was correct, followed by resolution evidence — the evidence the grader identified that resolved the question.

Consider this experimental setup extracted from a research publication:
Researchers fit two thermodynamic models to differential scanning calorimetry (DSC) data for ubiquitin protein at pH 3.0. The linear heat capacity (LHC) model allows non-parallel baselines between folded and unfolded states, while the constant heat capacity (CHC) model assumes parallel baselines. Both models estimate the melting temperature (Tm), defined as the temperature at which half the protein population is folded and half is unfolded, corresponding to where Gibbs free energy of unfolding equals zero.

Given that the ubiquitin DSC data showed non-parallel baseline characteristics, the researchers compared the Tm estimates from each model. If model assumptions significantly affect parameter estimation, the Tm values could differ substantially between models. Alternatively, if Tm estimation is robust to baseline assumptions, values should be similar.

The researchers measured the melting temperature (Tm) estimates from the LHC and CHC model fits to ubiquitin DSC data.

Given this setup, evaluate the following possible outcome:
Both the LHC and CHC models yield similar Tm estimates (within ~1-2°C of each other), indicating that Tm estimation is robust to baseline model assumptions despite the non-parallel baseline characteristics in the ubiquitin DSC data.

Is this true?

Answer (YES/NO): YES